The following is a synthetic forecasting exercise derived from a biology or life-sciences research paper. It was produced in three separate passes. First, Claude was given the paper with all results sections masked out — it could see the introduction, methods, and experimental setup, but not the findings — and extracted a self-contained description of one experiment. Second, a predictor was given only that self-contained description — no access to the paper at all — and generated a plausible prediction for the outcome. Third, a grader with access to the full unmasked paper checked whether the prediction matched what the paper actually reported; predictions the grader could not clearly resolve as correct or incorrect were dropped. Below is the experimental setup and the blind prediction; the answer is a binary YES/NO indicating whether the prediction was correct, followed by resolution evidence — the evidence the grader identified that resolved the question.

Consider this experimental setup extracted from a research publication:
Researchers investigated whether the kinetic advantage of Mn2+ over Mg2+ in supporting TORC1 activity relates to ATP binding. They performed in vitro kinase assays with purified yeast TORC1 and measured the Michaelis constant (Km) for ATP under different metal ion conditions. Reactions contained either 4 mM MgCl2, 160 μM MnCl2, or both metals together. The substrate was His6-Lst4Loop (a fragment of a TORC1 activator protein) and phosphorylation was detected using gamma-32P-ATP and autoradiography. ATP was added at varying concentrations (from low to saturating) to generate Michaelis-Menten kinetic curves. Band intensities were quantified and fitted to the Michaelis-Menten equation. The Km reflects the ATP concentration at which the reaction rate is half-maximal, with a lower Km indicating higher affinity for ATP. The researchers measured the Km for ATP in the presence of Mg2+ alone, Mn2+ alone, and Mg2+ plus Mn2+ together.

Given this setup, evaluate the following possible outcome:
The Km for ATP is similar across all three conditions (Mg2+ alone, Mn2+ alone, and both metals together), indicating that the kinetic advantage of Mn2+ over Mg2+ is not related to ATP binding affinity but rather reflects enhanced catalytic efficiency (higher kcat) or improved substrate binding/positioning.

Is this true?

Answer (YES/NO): NO